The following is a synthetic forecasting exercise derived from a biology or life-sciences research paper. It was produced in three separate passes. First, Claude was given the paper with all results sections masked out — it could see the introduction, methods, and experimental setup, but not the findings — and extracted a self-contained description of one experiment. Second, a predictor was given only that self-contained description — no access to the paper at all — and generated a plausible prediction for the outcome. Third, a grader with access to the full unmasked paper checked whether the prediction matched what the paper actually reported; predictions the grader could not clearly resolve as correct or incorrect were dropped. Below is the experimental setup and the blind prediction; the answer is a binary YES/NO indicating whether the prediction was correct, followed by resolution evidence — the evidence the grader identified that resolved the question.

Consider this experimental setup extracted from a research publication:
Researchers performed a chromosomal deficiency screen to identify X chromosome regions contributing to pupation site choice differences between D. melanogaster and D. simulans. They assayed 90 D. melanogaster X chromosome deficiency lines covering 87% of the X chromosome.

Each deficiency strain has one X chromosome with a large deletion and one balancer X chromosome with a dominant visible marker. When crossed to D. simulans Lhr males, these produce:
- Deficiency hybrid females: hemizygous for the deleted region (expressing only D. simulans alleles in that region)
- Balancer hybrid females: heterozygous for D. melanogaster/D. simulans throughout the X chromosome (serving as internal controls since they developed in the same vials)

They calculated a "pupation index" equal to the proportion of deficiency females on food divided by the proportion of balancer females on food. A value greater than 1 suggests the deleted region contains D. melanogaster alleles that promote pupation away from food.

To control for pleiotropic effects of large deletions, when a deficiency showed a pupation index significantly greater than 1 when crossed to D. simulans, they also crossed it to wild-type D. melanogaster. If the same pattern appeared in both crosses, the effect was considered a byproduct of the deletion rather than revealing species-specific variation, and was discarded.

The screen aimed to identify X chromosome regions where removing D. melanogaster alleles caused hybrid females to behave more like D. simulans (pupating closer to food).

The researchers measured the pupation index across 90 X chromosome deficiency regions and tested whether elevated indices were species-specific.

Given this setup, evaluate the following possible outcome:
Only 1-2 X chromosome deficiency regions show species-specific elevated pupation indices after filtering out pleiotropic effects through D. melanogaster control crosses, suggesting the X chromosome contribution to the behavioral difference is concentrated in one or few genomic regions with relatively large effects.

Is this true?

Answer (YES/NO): YES